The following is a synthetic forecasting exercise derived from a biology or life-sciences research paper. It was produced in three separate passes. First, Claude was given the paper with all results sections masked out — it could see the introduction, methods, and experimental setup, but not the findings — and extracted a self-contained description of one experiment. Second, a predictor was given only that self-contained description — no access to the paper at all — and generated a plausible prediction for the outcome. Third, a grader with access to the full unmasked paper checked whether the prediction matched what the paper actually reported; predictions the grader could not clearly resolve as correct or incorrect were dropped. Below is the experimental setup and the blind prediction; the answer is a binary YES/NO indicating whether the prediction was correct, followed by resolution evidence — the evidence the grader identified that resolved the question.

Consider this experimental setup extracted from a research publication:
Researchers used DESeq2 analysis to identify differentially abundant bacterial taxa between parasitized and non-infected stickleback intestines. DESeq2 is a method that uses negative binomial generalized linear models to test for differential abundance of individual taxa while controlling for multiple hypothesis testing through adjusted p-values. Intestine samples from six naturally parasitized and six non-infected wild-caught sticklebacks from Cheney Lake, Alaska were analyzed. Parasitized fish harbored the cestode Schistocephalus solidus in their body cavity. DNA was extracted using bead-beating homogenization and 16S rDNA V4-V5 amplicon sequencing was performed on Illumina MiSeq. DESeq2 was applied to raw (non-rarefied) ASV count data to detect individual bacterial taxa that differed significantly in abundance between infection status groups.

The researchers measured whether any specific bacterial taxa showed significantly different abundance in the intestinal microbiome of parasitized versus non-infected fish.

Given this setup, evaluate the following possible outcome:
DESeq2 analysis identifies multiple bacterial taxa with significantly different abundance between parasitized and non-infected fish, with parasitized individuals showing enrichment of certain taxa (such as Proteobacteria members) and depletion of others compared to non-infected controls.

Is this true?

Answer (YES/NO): YES